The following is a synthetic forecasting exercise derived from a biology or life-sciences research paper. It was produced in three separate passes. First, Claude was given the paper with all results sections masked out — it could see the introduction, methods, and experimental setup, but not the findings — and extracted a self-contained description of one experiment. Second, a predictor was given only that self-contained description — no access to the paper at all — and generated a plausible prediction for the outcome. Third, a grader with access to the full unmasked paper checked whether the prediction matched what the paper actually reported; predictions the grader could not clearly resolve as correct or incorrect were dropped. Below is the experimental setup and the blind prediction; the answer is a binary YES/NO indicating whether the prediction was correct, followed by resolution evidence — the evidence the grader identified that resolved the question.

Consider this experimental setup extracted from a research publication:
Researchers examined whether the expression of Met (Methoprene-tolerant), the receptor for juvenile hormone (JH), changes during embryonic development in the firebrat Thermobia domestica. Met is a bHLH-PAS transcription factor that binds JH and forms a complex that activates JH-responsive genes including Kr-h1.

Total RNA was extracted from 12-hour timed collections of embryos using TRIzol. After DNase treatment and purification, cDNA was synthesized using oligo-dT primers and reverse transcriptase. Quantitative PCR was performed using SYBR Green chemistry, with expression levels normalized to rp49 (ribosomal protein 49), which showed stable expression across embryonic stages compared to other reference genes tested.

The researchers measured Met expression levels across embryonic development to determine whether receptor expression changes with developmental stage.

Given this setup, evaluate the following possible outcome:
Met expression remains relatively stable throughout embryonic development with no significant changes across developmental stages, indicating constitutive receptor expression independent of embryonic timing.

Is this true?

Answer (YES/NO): NO